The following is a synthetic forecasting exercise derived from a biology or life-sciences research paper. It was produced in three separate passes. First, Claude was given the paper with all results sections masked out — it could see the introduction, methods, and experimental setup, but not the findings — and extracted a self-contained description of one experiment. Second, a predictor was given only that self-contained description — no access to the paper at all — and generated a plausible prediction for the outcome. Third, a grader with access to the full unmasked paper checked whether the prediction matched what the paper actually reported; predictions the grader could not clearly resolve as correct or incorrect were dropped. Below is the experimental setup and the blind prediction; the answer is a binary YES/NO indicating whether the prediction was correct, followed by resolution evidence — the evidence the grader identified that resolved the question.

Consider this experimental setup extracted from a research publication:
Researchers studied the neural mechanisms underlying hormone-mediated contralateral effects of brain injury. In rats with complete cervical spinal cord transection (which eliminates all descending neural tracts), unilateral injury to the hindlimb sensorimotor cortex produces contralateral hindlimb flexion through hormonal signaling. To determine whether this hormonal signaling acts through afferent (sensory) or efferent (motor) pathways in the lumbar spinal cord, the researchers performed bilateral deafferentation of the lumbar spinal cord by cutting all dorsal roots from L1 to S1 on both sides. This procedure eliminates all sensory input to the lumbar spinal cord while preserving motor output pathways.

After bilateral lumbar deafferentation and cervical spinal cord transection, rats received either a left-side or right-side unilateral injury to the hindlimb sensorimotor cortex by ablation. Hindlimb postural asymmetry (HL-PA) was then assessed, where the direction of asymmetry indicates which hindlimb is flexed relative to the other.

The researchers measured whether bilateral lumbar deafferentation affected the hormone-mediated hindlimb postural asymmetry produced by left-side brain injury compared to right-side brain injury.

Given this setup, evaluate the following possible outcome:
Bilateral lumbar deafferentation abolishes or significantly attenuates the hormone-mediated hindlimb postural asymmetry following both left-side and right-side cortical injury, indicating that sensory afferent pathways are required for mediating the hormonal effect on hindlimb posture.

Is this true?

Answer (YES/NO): NO